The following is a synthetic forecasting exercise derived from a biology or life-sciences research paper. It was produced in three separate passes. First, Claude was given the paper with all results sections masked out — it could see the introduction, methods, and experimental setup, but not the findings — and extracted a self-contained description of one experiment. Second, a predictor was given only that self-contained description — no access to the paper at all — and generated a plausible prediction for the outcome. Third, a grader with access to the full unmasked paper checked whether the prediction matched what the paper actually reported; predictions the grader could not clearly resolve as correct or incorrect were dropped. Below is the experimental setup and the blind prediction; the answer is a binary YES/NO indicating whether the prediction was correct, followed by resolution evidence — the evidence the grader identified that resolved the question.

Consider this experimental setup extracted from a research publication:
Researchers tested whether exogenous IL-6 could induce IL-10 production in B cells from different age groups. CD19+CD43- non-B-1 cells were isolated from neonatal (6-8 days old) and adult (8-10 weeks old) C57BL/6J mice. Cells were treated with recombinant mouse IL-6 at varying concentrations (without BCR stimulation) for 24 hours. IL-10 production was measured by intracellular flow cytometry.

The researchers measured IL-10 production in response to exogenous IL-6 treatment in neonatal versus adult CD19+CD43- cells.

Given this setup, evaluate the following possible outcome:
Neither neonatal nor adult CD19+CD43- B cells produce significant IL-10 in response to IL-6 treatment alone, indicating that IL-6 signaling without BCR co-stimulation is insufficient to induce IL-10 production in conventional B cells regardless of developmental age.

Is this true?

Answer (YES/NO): NO